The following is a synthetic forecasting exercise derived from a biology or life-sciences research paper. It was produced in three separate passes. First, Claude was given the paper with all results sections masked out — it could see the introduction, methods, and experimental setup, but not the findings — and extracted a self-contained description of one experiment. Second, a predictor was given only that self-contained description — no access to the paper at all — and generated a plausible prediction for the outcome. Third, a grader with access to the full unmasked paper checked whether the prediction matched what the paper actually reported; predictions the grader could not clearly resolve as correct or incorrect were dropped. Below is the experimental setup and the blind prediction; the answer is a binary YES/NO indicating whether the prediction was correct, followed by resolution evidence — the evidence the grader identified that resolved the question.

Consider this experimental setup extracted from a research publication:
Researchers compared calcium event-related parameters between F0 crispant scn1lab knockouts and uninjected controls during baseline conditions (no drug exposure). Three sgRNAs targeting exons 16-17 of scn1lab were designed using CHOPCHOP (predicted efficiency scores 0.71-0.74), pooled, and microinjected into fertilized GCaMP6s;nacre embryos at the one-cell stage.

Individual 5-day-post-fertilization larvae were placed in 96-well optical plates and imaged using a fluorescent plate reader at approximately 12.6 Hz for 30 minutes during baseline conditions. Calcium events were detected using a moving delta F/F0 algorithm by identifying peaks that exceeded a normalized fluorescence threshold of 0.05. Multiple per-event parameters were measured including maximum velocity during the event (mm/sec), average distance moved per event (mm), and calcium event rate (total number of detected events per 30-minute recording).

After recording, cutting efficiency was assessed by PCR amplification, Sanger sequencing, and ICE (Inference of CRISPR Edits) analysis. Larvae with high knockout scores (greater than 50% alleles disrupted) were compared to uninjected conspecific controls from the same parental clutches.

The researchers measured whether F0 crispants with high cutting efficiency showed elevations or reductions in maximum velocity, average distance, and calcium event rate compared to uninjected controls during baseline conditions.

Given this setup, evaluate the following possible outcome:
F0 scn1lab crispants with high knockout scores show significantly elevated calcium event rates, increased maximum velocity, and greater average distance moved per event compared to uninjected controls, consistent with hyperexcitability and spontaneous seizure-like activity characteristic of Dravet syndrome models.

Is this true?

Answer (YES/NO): NO